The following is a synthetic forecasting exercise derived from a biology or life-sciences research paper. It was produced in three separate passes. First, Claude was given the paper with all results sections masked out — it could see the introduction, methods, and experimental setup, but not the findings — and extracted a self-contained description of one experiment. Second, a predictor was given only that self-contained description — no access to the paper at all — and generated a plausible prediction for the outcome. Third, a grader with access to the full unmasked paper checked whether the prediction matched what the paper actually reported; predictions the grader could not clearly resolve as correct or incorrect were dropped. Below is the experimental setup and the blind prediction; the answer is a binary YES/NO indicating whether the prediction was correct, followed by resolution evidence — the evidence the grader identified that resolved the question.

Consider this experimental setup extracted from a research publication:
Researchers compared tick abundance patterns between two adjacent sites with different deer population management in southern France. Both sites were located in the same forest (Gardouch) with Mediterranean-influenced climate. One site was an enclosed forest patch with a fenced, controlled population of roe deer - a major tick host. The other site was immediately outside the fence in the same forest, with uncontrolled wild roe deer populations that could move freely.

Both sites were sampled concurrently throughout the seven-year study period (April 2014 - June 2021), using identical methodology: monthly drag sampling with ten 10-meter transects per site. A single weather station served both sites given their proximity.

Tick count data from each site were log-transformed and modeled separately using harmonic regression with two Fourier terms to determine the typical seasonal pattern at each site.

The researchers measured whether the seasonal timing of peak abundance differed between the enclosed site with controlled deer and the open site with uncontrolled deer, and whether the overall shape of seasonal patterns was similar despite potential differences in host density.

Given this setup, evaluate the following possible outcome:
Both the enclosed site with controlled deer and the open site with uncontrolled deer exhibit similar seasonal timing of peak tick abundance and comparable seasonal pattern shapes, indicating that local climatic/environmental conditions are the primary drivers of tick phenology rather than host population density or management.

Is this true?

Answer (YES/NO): YES